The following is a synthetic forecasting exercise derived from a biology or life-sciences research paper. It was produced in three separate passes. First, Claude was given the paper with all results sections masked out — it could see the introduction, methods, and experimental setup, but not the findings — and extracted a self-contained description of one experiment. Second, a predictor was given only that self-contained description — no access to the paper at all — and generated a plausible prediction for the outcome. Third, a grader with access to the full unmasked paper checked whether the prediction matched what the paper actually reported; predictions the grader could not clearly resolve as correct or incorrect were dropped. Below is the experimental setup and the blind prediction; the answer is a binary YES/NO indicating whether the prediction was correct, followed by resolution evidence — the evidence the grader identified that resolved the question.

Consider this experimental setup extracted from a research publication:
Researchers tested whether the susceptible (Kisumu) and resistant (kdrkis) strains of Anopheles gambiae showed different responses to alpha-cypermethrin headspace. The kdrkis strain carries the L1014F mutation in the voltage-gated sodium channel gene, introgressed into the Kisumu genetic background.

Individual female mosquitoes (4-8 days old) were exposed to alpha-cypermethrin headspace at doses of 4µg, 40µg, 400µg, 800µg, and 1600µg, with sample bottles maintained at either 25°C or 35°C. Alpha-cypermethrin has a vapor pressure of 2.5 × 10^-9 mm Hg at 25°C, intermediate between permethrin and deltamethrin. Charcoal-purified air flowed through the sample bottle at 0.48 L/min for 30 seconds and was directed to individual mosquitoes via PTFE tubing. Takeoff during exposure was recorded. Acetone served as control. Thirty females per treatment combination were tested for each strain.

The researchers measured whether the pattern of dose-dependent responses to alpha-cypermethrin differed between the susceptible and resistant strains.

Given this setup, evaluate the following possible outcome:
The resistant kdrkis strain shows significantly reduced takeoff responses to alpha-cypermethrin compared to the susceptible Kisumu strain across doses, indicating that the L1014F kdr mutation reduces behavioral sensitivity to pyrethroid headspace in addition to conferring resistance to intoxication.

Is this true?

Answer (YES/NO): YES